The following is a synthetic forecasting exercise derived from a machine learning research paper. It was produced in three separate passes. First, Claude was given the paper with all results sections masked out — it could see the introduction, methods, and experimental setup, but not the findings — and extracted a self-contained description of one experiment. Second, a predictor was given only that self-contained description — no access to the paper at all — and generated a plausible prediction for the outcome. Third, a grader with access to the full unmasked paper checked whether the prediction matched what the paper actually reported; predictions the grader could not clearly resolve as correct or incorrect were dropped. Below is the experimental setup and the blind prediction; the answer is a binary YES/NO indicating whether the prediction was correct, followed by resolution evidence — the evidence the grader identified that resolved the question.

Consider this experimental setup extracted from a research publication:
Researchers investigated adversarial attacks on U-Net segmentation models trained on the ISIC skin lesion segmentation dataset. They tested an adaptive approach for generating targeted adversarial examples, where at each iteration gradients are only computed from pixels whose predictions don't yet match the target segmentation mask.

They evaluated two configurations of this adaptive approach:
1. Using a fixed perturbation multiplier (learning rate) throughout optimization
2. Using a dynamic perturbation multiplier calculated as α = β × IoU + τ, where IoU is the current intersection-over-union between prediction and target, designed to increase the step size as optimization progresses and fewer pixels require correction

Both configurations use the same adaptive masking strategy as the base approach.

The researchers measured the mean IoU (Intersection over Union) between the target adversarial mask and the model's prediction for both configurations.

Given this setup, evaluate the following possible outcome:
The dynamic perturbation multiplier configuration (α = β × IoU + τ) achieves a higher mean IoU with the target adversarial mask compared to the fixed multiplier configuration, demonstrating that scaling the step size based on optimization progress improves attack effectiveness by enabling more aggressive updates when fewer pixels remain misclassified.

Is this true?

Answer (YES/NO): NO